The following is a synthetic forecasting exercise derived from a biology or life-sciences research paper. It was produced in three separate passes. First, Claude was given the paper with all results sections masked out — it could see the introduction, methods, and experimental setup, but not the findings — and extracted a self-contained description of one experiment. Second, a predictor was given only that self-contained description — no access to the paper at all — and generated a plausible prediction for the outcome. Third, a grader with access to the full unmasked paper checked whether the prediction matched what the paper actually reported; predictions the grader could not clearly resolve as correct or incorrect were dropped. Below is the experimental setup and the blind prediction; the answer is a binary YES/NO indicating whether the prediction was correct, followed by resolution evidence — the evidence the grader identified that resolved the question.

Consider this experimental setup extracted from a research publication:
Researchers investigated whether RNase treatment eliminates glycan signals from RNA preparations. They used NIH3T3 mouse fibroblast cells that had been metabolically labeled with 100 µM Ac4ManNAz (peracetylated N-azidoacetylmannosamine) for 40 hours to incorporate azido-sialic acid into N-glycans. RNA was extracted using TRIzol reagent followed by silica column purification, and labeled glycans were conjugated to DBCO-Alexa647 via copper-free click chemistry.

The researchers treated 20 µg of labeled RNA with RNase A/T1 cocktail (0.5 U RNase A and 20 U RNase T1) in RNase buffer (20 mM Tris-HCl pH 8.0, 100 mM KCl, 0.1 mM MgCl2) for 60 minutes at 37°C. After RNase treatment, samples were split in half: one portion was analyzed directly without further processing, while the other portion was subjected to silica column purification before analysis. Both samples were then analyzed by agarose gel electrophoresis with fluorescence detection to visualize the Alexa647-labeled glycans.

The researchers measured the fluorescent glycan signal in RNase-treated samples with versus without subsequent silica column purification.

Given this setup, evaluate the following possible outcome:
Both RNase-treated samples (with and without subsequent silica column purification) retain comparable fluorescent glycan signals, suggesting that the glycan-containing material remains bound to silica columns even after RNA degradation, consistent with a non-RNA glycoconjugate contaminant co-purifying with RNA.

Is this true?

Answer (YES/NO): NO